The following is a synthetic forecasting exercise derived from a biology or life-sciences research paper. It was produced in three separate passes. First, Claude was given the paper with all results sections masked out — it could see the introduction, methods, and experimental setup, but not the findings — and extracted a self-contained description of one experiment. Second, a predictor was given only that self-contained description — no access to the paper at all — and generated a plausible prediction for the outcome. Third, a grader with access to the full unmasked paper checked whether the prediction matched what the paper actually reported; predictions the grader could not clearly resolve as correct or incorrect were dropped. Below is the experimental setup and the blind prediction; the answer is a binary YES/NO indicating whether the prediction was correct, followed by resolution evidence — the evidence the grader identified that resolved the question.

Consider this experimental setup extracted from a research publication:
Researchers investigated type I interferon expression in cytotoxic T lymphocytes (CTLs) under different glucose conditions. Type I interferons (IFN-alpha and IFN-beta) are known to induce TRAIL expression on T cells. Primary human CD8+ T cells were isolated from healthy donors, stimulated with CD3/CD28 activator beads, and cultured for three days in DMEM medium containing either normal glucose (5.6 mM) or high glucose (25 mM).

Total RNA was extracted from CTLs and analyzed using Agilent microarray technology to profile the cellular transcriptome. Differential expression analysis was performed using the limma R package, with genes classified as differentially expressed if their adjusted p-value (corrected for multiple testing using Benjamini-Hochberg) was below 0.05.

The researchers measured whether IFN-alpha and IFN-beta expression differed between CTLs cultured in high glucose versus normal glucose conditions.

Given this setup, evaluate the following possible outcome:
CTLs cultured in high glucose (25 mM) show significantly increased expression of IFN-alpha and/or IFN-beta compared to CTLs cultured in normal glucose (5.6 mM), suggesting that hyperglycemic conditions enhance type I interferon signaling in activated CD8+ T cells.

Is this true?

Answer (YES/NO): NO